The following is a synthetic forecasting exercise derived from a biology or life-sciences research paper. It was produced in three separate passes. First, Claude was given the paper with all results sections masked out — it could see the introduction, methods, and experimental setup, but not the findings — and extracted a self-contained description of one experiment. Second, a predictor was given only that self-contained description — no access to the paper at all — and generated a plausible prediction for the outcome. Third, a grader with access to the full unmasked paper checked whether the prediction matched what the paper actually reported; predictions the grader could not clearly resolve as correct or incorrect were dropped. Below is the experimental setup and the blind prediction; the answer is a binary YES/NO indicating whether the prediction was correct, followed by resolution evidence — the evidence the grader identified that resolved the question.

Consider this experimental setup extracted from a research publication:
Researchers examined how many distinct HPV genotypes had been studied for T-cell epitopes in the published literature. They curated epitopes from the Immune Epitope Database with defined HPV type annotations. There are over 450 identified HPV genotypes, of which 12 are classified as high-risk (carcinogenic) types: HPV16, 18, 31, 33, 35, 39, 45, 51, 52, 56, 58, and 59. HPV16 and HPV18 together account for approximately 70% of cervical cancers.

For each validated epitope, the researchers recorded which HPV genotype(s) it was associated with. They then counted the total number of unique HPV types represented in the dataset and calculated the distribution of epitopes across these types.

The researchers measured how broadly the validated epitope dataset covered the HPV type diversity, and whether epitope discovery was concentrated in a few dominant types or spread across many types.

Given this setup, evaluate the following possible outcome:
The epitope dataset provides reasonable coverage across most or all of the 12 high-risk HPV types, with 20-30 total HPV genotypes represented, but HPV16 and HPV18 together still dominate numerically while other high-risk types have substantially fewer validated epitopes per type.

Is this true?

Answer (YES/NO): YES